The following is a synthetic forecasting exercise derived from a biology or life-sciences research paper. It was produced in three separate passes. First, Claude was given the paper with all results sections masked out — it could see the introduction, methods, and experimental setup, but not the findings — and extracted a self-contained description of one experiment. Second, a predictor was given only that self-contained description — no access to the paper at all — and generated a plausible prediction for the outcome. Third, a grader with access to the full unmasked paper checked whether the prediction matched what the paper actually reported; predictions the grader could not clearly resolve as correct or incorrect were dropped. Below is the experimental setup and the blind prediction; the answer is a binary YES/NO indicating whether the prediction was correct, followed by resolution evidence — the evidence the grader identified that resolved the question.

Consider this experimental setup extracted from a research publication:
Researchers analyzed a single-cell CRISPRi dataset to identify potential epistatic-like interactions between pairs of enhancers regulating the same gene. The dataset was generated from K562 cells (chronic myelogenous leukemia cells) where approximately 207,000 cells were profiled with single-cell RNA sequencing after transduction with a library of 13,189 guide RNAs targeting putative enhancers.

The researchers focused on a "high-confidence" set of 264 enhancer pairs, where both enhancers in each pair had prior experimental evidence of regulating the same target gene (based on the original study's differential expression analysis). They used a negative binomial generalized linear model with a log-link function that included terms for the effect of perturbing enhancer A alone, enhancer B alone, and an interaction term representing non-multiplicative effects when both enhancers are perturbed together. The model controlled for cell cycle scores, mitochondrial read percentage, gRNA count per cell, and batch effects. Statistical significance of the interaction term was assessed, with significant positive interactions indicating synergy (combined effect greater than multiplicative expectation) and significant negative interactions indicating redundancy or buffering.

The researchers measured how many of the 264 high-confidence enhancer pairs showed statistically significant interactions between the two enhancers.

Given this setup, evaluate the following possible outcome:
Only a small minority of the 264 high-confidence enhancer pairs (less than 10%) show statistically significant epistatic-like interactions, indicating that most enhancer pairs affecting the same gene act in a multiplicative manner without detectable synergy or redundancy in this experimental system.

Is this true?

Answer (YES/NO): NO